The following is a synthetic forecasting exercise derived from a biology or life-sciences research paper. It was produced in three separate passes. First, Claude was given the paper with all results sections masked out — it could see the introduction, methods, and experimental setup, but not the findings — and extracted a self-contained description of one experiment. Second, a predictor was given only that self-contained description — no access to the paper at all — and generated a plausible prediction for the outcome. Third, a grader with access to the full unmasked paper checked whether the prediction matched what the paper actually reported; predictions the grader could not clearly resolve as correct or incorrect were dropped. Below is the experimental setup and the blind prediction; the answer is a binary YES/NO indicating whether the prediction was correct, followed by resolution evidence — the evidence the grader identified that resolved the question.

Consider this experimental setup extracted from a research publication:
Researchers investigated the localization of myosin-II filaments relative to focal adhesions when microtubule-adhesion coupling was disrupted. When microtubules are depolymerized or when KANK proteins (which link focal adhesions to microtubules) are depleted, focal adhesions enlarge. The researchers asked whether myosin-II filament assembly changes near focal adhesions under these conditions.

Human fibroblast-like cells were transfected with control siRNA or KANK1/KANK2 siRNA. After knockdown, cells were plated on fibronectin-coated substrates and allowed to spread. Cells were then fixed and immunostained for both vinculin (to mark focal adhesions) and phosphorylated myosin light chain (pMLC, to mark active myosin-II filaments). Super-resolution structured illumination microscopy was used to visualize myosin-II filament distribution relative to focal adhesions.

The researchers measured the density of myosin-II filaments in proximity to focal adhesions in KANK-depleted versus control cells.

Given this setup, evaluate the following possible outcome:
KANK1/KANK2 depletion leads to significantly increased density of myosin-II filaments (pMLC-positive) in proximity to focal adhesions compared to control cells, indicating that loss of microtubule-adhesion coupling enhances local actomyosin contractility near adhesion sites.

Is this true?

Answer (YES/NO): YES